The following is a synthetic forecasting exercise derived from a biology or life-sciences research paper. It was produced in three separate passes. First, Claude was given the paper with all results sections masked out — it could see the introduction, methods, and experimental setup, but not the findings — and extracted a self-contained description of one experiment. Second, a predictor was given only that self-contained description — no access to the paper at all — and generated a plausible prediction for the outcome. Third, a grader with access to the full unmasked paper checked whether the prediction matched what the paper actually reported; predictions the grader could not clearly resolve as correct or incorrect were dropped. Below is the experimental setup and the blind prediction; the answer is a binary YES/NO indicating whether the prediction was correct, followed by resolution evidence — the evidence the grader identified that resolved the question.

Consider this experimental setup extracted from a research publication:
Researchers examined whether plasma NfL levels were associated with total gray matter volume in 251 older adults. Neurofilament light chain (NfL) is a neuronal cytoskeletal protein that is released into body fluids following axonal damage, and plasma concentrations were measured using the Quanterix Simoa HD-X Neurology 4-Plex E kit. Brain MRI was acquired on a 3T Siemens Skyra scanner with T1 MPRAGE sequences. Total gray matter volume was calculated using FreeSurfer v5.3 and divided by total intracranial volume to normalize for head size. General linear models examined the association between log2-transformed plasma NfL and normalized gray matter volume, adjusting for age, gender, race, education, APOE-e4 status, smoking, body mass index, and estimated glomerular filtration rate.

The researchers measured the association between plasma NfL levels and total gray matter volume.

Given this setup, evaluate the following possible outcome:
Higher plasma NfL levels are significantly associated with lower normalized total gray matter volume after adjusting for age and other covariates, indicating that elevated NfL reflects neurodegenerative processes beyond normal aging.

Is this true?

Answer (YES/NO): YES